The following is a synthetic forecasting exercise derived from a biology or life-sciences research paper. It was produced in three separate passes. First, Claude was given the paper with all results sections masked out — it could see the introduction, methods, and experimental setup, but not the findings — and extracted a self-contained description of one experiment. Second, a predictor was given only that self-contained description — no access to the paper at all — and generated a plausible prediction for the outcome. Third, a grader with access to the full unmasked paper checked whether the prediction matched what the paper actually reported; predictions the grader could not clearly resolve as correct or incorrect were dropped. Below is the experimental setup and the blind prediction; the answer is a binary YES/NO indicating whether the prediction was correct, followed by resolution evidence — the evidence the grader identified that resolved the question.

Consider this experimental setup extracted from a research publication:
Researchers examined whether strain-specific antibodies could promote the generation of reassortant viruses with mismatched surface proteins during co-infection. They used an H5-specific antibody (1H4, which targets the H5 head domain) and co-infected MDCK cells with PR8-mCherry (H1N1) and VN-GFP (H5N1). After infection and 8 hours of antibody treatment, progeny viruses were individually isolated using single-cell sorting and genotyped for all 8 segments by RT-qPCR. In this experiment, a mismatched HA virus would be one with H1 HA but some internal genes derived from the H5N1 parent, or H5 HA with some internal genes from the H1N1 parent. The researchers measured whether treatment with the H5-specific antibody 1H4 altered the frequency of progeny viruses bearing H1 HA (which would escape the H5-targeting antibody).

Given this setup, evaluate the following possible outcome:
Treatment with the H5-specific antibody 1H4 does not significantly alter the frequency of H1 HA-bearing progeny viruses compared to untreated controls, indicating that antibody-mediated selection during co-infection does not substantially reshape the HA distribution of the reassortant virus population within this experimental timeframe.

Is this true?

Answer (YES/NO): NO